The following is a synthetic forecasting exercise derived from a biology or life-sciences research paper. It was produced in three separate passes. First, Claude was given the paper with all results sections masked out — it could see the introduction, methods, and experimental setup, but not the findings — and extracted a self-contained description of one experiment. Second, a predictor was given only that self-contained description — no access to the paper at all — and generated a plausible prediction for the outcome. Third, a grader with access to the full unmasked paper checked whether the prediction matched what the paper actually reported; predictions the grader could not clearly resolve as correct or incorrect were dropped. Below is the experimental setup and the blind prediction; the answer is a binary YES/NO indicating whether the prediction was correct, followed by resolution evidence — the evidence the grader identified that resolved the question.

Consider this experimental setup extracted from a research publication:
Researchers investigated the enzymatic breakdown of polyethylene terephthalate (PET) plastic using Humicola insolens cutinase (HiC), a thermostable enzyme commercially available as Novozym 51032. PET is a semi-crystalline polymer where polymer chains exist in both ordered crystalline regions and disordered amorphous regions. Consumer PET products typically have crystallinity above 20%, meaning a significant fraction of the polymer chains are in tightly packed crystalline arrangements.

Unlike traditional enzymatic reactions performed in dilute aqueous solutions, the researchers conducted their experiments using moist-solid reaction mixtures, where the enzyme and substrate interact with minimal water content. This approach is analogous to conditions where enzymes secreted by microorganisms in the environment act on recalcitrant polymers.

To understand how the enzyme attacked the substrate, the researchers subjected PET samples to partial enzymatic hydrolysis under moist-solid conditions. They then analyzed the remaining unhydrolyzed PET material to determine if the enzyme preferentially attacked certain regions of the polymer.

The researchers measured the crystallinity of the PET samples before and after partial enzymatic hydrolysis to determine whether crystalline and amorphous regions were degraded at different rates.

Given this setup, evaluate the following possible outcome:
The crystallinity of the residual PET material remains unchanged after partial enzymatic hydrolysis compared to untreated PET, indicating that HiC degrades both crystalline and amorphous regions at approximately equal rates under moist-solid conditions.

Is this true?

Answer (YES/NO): YES